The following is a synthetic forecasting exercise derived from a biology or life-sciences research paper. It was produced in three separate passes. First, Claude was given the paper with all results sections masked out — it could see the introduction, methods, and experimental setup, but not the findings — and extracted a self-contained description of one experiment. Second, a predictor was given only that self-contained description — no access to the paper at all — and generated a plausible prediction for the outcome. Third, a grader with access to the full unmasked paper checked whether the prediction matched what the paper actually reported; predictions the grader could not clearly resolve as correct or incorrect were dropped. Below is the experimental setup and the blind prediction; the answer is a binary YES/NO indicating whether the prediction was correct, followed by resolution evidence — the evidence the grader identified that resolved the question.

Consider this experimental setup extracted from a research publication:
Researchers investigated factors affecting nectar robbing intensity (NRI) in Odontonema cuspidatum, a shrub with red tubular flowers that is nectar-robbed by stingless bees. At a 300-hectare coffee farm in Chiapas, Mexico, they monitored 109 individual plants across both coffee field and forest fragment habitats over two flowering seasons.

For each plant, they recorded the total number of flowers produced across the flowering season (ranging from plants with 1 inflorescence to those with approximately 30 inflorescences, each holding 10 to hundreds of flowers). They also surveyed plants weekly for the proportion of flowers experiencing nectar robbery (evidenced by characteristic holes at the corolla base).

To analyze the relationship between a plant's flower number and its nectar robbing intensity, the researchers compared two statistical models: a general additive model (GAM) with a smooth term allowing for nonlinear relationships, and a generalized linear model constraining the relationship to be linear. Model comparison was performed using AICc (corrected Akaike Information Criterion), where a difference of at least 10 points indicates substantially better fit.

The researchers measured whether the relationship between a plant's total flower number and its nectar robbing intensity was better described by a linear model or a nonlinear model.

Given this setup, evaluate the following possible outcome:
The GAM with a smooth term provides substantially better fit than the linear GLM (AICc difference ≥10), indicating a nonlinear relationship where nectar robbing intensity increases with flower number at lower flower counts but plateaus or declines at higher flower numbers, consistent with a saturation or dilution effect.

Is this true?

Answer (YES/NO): YES